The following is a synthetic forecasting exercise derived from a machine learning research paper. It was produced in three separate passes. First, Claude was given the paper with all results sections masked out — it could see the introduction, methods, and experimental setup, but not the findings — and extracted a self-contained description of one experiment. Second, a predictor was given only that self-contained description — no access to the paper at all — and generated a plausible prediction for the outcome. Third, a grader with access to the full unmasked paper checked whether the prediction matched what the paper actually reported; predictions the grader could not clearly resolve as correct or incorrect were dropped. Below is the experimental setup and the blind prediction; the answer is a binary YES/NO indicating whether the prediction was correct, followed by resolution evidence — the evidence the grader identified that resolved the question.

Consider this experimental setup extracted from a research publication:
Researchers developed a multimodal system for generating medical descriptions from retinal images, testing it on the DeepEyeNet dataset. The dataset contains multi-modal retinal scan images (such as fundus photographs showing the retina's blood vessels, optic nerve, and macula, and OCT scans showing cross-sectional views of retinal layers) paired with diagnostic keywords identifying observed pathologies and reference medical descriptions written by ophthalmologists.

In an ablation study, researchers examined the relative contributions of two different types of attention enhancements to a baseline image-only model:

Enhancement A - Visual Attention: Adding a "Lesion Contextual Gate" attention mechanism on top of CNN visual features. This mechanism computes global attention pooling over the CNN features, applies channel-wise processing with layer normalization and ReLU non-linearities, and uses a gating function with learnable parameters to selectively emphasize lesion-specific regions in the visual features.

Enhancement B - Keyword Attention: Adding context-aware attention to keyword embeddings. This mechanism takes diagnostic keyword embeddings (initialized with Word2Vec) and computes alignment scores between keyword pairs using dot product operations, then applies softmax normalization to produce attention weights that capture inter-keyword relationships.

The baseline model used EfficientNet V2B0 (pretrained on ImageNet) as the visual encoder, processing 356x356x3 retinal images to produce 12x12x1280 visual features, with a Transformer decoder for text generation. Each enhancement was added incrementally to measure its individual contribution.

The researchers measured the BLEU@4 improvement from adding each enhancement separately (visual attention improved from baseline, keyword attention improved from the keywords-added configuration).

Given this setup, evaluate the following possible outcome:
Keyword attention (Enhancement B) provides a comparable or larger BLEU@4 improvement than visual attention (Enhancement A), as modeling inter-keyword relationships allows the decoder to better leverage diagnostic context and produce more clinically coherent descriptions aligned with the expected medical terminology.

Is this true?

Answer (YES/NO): YES